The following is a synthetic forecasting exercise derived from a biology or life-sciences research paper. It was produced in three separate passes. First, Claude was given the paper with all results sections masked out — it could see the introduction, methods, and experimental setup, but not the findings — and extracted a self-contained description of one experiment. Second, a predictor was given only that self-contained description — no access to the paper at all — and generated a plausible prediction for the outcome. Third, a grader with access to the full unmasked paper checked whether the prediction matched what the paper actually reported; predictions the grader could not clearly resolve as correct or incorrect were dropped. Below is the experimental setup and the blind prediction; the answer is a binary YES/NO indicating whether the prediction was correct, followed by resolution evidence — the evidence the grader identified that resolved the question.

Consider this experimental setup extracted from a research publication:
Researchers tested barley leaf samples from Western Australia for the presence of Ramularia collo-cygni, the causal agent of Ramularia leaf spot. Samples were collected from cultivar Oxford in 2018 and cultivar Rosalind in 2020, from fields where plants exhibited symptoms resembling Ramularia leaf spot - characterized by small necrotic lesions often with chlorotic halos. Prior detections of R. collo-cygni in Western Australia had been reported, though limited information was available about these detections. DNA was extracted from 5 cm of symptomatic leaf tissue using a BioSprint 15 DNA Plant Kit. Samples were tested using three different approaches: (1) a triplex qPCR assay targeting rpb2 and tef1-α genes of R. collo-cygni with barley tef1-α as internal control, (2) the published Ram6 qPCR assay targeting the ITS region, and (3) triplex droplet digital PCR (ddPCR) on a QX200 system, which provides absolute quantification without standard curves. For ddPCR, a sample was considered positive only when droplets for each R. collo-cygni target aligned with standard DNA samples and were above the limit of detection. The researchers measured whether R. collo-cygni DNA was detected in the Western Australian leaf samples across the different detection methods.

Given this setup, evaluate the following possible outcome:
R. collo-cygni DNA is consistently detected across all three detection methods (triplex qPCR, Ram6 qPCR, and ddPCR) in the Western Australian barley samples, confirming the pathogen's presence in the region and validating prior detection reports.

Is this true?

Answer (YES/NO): NO